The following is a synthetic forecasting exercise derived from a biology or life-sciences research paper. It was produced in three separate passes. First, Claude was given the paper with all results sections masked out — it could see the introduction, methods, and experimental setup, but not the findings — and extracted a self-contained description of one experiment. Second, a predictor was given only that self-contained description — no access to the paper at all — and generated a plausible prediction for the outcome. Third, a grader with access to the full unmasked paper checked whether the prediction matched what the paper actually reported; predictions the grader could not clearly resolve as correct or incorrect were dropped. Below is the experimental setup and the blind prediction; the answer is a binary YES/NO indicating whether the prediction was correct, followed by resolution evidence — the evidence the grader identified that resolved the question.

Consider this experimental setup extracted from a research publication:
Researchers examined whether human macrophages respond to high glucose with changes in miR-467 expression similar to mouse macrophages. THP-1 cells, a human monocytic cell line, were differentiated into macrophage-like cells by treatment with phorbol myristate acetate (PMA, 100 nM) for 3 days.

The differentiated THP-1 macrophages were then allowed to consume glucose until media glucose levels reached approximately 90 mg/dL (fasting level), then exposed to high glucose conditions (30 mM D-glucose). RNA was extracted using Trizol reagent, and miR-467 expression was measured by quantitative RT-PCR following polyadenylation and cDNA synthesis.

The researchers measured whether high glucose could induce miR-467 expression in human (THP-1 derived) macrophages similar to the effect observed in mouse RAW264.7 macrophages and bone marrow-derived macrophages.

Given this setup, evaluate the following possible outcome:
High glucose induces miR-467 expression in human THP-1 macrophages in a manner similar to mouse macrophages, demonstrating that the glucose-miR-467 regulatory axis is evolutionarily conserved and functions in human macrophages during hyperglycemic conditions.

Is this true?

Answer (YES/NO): YES